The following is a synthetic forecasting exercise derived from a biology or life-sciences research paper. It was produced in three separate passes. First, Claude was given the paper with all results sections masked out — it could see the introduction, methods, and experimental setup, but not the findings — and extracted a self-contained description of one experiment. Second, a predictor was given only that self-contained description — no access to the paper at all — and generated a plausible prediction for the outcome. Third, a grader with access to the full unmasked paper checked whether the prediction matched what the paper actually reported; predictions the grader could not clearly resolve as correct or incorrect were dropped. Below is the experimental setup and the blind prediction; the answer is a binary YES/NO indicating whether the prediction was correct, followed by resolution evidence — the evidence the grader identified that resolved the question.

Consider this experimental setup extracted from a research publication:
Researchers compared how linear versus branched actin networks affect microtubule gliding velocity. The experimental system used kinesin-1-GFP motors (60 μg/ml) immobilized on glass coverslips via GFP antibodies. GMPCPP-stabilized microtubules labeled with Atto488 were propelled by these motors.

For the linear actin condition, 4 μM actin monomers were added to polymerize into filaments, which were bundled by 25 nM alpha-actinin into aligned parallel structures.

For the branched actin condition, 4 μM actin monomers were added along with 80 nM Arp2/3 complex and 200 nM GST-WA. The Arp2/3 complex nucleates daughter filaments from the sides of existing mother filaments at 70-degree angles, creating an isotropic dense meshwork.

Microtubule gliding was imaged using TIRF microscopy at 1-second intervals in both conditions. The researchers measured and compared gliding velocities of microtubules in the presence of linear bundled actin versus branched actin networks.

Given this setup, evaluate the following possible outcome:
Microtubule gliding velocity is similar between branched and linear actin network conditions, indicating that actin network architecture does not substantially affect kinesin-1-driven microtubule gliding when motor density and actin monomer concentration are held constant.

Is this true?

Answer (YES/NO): NO